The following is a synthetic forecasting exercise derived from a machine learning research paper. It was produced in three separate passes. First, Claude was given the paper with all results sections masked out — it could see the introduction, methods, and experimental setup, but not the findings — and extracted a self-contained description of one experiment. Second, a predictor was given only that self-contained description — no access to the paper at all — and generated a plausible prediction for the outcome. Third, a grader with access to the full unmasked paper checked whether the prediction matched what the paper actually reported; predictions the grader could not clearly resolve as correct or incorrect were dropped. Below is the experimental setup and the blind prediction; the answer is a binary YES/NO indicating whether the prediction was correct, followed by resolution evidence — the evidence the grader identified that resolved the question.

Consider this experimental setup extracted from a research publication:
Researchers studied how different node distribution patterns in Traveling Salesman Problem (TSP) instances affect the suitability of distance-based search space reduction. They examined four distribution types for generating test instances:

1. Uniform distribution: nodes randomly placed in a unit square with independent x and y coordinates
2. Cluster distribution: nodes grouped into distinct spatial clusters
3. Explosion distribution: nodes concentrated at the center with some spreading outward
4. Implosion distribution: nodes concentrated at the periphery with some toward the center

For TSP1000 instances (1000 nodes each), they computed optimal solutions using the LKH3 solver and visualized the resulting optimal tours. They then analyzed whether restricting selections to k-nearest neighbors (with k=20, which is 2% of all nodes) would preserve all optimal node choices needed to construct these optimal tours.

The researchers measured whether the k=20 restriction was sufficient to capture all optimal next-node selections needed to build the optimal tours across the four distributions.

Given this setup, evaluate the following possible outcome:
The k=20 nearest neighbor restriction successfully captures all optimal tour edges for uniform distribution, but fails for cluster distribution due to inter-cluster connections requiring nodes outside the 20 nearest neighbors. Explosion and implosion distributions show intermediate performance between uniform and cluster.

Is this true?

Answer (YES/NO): NO